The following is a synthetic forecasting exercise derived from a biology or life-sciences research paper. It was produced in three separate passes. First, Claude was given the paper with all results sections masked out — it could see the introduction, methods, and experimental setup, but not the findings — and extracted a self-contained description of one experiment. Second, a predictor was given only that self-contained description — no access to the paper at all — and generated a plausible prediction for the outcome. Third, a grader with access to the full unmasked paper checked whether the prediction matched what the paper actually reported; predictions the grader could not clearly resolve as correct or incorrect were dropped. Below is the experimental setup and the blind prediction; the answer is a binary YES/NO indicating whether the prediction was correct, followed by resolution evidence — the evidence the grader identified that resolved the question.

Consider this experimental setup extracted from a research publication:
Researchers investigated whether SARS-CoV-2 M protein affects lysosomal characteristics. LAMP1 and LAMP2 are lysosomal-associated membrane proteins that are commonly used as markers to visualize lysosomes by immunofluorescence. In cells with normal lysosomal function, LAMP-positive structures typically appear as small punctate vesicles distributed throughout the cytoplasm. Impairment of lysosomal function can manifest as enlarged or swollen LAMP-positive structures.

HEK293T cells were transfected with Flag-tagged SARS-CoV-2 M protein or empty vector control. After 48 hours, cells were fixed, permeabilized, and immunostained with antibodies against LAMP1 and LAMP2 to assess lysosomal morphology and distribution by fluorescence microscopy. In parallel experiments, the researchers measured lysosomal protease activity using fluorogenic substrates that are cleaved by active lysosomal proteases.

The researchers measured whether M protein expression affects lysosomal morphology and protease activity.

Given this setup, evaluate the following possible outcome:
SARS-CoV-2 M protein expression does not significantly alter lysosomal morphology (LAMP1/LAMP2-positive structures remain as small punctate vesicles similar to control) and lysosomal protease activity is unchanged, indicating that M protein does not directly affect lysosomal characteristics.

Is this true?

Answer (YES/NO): NO